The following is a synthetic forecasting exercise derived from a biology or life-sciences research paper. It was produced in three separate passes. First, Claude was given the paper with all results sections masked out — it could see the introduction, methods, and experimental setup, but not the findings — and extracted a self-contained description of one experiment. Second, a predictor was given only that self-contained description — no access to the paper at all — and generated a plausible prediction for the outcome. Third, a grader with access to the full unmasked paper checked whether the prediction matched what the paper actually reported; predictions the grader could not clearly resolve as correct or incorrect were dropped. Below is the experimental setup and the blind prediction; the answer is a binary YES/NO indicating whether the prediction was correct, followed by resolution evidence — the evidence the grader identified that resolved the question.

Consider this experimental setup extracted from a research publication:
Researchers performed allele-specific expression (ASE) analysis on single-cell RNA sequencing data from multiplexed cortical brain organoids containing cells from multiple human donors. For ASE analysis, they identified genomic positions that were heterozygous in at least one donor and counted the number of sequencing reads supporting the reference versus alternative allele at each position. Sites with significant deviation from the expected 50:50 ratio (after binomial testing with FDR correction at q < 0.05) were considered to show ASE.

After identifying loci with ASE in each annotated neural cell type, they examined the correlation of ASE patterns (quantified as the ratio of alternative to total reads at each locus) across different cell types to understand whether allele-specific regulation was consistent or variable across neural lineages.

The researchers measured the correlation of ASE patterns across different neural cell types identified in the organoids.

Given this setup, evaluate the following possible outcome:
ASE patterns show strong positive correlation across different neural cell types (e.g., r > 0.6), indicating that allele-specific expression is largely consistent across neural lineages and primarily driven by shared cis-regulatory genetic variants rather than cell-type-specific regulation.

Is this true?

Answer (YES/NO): NO